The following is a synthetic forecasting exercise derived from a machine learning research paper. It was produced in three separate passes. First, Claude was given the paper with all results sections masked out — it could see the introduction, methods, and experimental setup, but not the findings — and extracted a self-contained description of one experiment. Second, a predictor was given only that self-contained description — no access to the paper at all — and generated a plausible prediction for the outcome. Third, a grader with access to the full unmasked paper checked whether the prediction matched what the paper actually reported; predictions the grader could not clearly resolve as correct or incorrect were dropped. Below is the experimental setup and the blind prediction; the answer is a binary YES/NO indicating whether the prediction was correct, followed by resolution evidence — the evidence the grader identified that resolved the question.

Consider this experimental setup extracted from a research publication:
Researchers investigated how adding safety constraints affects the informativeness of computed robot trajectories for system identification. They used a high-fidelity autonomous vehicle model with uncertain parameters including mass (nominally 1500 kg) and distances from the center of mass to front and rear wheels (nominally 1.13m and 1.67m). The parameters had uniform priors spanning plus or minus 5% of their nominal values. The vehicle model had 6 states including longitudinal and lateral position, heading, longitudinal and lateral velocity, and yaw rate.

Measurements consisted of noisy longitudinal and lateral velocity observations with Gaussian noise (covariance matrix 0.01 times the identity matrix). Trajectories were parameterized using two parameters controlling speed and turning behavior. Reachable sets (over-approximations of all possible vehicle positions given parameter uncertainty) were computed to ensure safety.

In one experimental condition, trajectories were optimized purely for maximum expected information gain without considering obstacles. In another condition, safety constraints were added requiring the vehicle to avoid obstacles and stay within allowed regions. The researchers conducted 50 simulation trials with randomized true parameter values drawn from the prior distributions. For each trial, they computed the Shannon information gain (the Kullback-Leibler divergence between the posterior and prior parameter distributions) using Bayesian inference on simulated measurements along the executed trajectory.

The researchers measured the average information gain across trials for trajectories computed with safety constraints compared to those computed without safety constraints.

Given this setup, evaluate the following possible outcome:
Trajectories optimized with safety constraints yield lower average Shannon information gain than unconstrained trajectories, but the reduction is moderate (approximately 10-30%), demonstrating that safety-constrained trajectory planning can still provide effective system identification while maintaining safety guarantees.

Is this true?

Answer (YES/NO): NO